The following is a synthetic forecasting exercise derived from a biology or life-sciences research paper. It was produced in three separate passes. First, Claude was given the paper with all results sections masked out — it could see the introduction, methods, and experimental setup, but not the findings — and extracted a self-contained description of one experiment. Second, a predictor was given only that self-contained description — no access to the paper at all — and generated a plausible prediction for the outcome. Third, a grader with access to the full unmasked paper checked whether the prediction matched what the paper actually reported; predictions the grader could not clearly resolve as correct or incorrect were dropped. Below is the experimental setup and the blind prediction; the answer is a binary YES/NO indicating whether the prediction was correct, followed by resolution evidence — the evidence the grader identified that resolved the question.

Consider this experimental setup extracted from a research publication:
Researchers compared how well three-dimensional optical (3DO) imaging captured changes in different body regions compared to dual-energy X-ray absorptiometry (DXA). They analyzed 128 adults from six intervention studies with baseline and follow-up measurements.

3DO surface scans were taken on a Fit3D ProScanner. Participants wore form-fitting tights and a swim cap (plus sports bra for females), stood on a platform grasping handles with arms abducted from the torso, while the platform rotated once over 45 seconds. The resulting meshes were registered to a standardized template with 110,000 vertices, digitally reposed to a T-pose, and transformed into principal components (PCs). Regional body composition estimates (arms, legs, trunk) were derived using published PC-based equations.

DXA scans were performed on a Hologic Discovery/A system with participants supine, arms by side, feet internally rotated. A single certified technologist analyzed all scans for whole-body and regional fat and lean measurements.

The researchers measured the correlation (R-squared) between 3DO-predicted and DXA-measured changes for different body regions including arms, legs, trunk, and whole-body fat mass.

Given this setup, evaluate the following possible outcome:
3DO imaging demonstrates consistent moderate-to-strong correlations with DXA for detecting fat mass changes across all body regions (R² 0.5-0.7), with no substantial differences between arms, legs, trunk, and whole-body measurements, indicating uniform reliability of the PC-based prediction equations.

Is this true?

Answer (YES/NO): NO